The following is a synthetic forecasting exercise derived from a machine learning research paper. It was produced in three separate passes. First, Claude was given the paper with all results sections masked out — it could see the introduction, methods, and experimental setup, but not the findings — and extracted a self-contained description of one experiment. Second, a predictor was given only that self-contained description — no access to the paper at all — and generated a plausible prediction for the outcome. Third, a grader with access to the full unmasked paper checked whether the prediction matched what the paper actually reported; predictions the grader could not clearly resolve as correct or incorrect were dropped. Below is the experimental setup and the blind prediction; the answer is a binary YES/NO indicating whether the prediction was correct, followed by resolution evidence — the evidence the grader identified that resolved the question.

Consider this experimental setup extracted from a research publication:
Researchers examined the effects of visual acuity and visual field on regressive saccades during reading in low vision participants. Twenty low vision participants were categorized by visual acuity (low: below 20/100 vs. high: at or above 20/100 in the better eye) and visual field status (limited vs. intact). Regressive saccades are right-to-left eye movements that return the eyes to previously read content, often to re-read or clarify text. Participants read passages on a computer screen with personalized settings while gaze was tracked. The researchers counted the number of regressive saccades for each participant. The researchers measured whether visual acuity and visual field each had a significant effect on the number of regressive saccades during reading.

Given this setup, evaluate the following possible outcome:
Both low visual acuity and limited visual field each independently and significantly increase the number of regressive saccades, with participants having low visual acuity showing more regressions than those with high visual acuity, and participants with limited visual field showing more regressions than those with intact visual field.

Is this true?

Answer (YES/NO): NO